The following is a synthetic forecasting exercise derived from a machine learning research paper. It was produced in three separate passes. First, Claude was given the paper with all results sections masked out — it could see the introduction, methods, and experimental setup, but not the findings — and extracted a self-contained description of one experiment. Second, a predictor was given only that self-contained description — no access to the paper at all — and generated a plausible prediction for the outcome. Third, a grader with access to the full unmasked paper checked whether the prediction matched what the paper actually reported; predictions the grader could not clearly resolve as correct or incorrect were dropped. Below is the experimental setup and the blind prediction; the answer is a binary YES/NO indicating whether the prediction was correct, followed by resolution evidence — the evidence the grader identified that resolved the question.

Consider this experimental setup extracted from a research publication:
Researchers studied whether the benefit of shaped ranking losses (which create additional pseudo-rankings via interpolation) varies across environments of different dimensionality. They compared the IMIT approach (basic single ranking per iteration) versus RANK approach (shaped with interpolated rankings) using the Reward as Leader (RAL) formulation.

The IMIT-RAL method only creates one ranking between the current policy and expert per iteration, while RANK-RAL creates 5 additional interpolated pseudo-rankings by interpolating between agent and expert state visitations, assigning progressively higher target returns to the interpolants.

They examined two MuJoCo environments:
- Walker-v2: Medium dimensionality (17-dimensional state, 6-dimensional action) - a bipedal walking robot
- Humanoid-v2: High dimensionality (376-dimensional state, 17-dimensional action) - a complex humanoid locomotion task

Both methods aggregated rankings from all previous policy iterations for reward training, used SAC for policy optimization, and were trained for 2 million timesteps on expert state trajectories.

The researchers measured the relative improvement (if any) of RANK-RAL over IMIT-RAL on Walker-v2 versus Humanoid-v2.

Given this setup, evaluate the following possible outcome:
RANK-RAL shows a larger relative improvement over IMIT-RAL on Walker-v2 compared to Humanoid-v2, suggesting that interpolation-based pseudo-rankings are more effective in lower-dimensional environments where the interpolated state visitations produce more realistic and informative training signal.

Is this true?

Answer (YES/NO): NO